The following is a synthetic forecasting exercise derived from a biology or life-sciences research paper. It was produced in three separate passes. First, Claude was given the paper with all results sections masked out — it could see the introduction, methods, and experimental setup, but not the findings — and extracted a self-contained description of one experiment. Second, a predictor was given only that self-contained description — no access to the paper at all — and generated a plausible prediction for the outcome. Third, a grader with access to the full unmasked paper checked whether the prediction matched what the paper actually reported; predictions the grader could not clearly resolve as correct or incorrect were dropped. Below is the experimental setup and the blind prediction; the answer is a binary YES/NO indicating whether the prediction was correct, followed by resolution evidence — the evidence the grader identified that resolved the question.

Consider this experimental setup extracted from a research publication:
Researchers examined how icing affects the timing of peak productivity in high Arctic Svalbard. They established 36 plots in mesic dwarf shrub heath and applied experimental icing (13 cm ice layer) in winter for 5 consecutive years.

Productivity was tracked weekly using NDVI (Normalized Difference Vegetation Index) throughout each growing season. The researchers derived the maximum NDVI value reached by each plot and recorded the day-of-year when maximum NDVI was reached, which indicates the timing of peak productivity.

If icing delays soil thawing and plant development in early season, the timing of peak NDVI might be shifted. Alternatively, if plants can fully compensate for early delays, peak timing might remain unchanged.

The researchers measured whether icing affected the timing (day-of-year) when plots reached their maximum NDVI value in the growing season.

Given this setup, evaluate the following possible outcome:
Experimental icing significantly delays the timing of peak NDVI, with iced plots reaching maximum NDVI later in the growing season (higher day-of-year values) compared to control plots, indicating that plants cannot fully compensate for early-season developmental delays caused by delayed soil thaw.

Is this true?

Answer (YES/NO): YES